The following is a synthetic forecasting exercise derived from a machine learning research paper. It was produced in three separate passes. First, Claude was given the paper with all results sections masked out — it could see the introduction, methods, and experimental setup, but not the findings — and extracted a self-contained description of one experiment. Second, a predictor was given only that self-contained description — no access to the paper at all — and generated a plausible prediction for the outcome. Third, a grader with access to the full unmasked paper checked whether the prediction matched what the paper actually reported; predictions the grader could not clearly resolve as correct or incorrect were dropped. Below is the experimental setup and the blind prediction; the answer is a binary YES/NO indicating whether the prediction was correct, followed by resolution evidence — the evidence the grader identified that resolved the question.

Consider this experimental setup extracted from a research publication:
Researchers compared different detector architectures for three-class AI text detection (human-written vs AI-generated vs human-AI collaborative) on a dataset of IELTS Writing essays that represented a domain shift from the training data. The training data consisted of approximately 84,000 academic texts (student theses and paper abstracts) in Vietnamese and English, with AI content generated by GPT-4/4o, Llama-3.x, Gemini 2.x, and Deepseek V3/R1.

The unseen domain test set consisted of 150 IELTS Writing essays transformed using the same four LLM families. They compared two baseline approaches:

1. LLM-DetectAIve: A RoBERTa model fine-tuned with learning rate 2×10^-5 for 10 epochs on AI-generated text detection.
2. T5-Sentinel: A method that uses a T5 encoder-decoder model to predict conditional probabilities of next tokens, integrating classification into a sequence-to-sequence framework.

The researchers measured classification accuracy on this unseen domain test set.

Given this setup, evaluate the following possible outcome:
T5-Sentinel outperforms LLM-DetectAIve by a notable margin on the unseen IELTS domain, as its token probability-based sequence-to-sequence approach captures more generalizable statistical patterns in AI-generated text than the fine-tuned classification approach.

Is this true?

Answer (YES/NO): NO